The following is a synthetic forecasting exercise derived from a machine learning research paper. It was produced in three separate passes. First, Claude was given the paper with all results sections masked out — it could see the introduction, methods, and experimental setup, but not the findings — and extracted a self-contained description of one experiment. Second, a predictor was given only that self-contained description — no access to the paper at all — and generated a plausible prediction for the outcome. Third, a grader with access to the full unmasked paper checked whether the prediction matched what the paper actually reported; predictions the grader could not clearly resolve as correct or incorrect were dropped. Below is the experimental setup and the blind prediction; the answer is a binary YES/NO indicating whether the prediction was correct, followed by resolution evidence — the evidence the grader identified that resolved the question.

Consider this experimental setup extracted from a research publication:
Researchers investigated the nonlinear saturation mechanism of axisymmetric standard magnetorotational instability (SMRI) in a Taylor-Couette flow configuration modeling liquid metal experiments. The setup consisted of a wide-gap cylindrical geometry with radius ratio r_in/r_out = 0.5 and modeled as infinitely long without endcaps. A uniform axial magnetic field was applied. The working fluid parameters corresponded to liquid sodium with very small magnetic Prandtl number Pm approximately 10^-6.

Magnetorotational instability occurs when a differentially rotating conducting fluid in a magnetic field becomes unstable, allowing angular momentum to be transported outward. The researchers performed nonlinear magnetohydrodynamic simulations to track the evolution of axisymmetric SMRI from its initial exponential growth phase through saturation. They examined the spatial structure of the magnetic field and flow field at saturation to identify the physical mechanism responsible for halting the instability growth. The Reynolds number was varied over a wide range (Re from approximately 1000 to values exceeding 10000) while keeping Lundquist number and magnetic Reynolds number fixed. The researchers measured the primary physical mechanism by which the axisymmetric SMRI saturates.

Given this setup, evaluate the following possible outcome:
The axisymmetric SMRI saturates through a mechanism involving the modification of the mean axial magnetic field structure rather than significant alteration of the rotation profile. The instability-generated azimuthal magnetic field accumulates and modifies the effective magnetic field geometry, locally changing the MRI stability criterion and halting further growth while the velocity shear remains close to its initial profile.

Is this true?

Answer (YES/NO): NO